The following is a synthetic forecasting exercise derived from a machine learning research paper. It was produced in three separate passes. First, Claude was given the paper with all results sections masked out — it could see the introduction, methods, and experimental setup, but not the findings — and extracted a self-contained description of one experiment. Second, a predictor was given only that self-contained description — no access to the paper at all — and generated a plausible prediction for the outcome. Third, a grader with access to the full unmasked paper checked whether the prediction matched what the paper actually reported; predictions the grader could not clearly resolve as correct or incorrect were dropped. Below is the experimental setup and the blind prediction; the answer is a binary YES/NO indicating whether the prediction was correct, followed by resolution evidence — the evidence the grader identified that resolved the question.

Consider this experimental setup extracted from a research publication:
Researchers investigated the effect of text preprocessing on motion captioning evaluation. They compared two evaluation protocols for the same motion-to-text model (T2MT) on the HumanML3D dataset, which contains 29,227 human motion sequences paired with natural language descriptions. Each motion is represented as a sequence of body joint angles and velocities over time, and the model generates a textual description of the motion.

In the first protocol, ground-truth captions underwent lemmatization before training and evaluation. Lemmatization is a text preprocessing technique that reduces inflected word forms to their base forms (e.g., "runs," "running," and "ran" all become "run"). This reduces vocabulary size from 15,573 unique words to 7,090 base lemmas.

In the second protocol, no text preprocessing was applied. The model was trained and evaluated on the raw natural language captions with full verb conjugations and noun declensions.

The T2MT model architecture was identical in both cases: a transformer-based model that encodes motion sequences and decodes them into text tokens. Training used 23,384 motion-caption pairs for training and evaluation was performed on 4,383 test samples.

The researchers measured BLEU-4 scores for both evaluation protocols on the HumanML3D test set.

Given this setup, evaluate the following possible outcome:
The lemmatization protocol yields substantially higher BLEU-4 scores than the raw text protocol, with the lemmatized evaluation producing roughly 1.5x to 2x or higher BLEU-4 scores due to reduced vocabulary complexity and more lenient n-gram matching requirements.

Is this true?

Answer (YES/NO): YES